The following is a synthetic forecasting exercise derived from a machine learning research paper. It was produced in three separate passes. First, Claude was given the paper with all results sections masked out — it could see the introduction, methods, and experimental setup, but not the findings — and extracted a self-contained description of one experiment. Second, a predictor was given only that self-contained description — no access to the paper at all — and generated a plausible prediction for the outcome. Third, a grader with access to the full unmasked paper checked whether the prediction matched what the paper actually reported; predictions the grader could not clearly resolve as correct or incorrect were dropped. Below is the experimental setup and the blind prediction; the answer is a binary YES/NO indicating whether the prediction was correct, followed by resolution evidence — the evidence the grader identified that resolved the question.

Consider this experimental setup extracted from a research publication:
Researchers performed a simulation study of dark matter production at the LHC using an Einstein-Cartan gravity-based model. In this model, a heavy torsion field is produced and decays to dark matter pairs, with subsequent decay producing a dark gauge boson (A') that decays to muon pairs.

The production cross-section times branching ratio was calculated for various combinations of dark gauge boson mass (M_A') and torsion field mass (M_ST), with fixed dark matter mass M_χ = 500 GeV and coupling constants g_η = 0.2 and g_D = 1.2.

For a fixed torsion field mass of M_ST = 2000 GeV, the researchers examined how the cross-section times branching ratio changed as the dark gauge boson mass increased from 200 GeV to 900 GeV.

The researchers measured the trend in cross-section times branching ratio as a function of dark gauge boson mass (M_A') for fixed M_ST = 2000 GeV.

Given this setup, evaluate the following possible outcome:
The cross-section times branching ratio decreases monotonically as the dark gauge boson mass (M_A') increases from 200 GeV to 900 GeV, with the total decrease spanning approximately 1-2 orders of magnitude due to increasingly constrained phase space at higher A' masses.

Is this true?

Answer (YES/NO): YES